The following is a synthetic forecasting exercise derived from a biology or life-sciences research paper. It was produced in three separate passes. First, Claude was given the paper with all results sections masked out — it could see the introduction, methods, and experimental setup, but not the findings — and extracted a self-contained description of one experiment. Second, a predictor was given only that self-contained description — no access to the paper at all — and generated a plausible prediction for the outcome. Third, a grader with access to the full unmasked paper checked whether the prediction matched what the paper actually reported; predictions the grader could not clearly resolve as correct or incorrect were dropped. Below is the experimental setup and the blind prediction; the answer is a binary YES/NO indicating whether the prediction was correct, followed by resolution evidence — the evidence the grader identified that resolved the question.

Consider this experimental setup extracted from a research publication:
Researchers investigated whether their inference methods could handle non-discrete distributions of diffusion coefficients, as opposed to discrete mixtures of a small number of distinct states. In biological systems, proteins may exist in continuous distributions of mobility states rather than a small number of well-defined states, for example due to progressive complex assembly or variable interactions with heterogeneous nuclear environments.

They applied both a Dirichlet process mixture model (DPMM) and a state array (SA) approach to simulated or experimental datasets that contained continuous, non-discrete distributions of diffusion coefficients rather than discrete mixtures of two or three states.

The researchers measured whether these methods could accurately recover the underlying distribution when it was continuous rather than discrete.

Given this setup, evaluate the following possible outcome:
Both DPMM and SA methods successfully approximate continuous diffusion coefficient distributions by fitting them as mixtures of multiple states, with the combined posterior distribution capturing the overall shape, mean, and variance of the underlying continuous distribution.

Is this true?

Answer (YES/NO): YES